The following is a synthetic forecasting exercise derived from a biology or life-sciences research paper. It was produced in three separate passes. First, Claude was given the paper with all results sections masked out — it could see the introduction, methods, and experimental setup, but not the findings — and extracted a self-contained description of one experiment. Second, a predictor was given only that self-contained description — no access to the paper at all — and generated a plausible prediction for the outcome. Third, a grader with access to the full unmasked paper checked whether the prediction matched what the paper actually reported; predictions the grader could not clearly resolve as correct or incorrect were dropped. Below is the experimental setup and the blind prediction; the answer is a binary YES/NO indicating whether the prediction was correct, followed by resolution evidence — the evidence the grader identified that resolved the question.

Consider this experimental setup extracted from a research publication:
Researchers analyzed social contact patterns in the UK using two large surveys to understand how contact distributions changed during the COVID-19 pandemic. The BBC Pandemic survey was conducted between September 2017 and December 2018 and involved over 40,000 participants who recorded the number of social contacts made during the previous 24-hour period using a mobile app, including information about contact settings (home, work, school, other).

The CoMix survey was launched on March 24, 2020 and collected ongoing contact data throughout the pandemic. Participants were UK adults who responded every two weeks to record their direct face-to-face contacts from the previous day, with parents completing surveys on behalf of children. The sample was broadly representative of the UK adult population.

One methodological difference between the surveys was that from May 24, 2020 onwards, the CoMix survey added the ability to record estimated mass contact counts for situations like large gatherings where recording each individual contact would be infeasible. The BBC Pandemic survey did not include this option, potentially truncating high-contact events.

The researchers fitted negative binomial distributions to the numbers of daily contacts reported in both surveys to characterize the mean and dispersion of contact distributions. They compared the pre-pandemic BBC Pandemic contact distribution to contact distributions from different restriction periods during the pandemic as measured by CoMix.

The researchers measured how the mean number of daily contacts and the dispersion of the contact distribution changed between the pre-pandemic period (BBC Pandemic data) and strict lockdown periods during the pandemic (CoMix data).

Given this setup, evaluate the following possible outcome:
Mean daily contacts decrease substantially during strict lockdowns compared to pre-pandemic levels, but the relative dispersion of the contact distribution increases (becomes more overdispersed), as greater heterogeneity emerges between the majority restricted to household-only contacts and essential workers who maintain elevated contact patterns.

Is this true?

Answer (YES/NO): NO